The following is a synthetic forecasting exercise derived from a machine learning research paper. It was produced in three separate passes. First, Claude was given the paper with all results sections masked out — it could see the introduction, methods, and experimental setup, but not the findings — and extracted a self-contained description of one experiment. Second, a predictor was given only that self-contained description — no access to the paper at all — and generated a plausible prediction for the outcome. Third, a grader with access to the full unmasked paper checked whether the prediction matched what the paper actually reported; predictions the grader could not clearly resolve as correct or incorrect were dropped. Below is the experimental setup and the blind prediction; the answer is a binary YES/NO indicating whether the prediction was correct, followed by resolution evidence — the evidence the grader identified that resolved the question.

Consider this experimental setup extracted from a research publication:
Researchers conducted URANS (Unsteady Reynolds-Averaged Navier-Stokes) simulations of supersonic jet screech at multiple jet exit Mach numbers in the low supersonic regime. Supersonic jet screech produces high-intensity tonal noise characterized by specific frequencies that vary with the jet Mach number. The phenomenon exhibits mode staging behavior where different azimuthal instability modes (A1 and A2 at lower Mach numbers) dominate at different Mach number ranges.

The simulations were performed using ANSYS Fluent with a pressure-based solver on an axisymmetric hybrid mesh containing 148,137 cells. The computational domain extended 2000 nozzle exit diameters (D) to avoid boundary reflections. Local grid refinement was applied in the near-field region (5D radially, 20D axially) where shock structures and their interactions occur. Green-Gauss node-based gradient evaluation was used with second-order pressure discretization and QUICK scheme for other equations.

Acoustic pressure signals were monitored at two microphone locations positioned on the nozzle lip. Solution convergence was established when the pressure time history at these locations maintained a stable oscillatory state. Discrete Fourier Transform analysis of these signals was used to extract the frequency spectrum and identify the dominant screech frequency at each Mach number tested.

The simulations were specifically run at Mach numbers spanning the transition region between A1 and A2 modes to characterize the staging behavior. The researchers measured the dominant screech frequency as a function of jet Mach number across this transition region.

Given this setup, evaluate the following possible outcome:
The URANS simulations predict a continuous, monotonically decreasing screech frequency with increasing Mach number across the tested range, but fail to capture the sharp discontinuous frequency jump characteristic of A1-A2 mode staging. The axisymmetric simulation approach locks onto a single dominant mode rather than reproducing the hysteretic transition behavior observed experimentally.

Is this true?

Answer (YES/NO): NO